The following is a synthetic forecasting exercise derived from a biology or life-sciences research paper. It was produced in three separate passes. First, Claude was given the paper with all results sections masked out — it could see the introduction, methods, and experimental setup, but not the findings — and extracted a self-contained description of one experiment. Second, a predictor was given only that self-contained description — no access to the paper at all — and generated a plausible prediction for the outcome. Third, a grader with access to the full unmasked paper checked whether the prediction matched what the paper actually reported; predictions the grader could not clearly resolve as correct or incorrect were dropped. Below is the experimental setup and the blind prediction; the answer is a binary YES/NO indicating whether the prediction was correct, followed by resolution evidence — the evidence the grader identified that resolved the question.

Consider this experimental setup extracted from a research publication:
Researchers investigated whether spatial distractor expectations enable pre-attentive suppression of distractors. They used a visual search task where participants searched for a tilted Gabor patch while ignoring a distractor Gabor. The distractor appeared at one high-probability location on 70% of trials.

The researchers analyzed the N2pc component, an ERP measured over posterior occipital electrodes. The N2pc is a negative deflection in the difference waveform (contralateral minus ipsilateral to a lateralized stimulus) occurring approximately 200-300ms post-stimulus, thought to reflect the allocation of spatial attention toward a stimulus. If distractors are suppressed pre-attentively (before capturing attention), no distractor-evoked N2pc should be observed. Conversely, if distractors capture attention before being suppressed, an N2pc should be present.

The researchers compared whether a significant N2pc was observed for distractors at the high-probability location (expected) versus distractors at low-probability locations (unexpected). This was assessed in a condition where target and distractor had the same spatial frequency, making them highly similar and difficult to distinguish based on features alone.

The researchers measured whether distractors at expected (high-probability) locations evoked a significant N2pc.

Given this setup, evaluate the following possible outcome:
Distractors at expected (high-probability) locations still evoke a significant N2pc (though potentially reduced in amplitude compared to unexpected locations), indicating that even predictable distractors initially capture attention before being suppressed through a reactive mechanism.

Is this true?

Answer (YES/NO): YES